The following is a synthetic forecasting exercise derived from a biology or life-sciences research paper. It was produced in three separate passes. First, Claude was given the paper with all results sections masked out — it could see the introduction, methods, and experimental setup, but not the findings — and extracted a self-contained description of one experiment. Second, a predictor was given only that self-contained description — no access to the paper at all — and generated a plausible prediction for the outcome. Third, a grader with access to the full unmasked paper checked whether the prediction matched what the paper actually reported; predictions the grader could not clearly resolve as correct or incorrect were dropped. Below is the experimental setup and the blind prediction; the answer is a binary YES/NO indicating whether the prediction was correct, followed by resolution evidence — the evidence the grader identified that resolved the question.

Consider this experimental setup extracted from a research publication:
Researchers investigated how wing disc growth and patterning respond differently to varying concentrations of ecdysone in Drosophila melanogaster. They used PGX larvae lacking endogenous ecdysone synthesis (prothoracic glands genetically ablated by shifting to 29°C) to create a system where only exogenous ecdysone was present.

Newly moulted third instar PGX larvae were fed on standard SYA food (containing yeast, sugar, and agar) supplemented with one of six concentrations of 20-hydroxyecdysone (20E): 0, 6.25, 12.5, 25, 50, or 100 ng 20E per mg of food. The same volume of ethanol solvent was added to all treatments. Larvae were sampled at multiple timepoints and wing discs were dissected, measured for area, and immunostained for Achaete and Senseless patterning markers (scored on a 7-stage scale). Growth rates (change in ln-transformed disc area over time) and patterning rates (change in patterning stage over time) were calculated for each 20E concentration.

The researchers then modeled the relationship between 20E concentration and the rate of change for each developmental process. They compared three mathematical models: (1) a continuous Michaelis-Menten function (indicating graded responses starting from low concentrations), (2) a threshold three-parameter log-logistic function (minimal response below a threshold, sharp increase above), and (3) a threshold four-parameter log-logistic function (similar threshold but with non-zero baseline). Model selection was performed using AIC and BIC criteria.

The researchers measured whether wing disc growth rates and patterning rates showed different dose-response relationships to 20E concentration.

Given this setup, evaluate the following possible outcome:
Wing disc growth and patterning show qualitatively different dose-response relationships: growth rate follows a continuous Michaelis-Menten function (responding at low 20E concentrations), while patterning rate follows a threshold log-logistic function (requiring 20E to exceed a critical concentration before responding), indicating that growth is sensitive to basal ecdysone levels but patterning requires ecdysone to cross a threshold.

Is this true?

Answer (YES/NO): YES